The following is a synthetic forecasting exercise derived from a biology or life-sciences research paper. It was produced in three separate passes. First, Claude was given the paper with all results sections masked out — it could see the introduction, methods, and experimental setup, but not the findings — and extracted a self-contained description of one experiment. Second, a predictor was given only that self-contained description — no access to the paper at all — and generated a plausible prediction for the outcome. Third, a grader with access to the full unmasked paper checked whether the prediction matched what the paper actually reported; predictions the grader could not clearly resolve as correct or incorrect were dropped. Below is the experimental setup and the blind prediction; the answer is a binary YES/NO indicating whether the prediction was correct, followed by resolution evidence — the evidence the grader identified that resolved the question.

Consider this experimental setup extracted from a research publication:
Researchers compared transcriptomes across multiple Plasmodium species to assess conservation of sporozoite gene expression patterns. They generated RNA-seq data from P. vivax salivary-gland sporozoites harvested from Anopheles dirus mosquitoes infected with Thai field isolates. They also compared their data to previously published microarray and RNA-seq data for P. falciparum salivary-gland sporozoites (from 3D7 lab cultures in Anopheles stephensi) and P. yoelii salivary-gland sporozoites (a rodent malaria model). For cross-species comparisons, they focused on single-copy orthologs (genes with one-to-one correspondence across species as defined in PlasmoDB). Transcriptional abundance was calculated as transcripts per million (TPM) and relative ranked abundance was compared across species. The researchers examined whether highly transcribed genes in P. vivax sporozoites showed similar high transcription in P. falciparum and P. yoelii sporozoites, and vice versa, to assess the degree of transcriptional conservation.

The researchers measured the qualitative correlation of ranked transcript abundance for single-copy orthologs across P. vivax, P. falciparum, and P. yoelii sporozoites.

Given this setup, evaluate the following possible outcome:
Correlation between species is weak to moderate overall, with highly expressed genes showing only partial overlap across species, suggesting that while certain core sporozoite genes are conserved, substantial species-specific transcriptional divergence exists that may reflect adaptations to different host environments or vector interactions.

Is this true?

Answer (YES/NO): YES